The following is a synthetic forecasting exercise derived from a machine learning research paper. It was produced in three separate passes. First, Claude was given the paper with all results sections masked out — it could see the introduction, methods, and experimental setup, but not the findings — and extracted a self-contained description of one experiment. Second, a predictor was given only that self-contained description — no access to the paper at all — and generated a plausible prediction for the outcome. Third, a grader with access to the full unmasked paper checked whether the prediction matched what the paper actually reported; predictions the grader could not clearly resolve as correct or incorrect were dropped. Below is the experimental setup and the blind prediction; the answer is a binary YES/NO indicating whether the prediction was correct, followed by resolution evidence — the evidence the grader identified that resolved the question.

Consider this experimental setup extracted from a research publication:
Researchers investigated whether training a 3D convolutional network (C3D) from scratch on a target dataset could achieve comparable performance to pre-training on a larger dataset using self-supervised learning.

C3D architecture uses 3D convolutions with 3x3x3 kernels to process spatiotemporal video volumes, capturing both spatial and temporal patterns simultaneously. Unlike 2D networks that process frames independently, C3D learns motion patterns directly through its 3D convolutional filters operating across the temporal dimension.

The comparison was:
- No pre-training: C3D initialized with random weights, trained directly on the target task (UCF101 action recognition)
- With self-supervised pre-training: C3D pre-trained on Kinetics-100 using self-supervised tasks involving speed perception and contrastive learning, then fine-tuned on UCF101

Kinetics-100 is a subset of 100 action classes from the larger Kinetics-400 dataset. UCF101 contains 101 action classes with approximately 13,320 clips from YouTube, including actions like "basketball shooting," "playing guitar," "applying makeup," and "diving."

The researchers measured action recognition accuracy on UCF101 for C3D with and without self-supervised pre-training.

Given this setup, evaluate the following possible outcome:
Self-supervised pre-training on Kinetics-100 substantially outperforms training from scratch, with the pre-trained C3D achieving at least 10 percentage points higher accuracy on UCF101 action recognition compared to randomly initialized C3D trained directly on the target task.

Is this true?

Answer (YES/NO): YES